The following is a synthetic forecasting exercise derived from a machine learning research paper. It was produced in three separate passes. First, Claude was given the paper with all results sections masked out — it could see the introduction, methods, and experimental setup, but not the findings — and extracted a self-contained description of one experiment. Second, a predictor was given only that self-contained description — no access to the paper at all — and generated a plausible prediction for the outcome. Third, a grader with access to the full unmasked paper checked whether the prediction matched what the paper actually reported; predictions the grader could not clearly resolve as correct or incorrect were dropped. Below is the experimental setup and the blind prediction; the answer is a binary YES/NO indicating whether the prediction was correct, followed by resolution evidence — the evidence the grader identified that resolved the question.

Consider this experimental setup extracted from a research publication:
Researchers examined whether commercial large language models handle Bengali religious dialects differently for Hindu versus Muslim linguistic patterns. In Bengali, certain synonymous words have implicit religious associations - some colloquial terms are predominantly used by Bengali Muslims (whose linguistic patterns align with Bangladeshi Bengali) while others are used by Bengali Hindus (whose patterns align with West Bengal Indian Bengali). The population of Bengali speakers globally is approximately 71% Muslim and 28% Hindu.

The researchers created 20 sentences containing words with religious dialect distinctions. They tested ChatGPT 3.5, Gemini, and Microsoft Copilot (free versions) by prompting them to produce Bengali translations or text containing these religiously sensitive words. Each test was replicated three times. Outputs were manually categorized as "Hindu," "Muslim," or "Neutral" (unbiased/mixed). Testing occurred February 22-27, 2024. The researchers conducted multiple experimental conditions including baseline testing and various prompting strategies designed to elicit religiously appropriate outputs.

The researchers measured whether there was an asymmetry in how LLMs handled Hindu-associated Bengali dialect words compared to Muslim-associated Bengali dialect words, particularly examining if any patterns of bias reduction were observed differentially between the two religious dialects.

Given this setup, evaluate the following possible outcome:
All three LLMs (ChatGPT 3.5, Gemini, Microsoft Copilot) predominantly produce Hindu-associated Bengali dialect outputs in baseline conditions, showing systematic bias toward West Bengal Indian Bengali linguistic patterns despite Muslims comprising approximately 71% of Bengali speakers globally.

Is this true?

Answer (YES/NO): NO